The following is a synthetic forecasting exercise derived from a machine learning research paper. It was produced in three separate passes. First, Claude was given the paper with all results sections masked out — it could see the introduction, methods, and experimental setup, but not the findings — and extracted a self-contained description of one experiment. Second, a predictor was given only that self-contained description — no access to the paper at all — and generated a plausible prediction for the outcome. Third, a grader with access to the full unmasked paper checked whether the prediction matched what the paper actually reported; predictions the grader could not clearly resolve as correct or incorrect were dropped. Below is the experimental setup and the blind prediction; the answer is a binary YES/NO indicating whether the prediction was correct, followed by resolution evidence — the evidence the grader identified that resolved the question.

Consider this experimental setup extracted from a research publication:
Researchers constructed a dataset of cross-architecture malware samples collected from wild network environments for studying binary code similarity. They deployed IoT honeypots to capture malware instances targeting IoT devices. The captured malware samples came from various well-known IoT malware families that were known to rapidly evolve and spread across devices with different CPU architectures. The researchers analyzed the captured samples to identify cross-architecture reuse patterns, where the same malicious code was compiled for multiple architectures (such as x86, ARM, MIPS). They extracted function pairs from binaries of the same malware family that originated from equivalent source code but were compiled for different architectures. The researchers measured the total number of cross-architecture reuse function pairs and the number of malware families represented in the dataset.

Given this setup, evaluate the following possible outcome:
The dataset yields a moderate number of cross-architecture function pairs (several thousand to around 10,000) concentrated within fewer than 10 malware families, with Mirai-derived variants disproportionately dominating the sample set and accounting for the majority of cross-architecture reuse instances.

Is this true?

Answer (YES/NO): NO